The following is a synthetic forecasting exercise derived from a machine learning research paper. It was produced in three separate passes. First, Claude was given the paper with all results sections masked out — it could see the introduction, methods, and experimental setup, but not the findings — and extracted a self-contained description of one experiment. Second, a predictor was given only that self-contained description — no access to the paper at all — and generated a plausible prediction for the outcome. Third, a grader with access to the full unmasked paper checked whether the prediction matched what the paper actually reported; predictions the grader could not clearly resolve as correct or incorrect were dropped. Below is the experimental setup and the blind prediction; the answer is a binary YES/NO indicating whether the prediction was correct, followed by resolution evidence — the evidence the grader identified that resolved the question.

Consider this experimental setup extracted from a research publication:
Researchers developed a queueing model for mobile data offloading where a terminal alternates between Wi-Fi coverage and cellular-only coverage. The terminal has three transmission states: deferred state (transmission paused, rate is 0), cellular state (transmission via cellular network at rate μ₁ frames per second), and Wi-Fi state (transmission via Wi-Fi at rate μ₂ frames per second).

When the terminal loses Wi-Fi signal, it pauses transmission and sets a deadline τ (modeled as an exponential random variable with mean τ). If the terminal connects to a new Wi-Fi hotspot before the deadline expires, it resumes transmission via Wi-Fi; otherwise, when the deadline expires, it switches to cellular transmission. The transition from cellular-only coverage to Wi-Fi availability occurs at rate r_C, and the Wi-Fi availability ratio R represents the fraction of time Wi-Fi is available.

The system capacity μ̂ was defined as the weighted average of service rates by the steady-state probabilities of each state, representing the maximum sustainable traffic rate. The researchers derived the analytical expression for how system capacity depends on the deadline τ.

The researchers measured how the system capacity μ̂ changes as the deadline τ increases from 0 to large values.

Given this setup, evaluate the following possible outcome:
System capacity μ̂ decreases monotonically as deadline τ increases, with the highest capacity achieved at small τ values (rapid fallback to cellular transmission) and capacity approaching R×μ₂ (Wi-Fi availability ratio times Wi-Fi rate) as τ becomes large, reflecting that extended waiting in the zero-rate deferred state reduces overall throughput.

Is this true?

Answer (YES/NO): YES